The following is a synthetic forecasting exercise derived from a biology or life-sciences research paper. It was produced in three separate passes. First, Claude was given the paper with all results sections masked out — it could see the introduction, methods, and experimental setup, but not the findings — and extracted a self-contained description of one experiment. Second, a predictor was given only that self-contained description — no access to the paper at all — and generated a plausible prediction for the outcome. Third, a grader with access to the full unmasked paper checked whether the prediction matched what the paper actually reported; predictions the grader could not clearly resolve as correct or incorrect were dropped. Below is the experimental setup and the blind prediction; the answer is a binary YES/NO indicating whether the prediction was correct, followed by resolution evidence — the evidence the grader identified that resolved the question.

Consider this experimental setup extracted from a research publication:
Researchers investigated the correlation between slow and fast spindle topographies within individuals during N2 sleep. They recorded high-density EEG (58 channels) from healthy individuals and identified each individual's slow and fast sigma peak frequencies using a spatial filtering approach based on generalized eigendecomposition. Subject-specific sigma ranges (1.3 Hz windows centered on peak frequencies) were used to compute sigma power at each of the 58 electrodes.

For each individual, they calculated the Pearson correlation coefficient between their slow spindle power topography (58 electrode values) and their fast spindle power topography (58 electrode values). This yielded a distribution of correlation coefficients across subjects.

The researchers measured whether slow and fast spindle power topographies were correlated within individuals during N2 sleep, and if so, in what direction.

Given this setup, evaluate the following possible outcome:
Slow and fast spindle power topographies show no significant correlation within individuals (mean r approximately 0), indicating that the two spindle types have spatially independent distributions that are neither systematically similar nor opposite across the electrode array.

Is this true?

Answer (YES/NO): NO